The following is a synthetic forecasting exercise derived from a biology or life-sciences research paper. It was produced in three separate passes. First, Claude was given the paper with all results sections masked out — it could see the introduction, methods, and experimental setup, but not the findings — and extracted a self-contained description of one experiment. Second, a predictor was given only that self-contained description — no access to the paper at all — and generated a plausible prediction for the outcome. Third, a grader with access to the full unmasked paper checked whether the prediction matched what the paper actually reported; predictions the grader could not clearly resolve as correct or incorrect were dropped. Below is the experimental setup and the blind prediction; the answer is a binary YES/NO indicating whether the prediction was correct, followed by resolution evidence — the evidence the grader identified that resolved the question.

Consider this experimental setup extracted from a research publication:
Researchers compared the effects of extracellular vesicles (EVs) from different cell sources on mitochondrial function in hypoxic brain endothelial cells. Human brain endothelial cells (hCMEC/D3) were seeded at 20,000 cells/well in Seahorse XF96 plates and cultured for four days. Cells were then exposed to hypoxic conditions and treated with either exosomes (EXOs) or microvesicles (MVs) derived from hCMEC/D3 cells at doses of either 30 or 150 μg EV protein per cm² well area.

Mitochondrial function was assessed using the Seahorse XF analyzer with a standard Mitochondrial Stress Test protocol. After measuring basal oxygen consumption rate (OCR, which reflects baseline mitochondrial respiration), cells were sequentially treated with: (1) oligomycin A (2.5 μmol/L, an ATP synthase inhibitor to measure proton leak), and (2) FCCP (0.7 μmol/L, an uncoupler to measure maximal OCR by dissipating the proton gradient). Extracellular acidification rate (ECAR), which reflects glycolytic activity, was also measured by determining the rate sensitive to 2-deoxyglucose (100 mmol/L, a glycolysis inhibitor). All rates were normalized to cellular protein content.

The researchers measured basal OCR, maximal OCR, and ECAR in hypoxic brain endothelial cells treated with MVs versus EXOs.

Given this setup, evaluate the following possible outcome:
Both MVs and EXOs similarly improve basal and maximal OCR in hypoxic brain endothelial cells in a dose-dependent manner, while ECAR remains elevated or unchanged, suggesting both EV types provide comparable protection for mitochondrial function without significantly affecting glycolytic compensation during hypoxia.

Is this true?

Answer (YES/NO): NO